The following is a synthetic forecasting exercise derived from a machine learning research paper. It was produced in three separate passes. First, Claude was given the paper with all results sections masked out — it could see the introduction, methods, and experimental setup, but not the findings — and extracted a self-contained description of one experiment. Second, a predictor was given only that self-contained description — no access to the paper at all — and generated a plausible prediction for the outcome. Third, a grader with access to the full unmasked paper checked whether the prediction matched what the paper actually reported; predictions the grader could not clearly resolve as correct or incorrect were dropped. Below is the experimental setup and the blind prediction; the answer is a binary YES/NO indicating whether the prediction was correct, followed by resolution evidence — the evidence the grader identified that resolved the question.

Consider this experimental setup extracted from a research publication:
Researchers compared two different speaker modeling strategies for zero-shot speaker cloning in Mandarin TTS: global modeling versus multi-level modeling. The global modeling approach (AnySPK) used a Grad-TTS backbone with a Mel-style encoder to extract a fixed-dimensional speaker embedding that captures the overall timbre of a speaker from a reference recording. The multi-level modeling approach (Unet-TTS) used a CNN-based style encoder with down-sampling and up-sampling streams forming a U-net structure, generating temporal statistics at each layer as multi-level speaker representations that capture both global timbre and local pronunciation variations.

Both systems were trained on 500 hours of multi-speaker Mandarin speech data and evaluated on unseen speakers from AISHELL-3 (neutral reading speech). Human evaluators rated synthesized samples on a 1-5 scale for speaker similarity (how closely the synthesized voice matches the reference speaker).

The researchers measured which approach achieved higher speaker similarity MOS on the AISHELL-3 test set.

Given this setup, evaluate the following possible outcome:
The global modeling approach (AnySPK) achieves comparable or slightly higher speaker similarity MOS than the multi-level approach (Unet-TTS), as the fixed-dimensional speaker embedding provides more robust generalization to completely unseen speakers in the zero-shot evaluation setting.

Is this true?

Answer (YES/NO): NO